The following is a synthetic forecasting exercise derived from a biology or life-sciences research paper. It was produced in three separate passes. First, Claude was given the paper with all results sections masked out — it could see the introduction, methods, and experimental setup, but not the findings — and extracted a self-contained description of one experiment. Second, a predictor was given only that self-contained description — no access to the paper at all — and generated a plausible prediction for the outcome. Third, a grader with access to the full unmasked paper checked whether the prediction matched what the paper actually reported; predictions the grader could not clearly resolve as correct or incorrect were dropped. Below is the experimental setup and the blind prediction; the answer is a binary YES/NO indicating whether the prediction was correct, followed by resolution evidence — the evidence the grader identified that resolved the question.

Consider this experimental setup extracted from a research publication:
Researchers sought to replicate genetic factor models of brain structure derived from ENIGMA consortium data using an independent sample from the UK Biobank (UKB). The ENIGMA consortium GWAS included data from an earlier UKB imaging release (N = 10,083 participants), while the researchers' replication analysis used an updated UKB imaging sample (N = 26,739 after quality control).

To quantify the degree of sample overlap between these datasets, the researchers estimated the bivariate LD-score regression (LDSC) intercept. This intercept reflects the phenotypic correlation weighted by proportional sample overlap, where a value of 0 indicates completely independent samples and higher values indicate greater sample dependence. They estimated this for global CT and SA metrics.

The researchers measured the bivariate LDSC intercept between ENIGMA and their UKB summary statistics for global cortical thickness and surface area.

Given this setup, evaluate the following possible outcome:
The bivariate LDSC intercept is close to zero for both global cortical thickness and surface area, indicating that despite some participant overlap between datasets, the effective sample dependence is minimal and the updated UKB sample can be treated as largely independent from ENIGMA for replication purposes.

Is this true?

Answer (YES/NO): NO